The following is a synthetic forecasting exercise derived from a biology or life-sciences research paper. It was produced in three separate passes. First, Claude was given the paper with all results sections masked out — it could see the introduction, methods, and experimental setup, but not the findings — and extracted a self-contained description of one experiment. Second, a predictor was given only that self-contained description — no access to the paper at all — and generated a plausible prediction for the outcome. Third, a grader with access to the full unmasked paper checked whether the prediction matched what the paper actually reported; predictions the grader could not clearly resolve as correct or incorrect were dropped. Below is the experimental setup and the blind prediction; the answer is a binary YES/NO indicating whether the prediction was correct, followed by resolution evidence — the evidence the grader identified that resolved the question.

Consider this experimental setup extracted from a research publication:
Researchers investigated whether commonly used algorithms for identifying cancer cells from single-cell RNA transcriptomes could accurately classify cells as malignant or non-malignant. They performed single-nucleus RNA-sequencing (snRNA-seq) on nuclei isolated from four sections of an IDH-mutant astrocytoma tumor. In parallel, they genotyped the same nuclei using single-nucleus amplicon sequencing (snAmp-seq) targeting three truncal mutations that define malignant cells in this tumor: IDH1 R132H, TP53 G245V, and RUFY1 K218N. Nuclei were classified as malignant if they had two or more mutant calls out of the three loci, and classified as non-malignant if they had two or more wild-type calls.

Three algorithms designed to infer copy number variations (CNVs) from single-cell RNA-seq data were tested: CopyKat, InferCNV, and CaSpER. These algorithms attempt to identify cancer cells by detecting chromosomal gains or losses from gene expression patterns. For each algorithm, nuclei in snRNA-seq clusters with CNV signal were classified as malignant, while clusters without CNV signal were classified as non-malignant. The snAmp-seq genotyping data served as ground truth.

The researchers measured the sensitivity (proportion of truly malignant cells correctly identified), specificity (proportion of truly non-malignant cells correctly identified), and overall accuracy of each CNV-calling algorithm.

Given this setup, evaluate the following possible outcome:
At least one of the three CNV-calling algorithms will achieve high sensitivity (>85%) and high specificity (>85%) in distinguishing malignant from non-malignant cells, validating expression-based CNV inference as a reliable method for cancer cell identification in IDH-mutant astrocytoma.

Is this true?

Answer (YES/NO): NO